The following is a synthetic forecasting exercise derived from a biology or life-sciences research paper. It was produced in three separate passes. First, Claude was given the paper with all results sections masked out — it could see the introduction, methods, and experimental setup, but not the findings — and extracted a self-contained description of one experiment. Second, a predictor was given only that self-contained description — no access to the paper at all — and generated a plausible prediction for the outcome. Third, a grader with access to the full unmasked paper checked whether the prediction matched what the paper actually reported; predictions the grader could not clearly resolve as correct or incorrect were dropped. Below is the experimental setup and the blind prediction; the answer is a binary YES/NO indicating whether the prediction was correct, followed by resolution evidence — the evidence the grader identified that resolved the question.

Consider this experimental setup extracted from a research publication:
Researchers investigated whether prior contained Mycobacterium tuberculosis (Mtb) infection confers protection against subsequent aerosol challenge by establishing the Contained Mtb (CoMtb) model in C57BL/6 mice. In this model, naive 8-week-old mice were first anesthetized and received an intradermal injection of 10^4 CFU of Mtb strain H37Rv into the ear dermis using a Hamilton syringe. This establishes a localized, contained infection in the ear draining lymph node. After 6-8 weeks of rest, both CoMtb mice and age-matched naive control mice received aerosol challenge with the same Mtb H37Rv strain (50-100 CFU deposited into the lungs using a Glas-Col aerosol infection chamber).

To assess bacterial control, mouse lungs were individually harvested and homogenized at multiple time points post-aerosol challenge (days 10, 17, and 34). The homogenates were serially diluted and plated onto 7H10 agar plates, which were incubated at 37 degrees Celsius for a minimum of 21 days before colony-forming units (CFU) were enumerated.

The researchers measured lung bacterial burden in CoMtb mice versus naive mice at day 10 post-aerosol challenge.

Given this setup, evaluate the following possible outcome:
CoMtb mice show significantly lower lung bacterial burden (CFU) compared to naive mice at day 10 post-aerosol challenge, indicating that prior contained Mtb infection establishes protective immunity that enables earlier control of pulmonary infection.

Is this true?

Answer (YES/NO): NO